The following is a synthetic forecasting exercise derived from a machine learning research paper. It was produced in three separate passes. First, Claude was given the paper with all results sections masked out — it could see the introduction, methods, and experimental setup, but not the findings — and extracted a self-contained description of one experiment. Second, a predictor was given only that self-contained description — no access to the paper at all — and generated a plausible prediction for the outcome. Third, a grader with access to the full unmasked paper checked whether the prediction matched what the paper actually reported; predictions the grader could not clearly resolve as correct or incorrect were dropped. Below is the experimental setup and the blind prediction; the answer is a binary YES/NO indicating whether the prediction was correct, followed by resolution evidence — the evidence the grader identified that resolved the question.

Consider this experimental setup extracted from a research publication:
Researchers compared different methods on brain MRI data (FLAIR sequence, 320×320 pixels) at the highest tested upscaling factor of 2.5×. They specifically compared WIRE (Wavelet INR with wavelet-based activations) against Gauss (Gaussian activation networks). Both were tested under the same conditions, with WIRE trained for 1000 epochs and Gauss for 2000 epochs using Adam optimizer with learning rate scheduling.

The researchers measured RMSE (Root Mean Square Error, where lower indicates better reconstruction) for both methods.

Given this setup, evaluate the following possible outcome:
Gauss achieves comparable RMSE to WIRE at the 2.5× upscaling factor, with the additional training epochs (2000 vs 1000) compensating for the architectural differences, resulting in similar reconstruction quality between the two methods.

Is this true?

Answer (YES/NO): NO